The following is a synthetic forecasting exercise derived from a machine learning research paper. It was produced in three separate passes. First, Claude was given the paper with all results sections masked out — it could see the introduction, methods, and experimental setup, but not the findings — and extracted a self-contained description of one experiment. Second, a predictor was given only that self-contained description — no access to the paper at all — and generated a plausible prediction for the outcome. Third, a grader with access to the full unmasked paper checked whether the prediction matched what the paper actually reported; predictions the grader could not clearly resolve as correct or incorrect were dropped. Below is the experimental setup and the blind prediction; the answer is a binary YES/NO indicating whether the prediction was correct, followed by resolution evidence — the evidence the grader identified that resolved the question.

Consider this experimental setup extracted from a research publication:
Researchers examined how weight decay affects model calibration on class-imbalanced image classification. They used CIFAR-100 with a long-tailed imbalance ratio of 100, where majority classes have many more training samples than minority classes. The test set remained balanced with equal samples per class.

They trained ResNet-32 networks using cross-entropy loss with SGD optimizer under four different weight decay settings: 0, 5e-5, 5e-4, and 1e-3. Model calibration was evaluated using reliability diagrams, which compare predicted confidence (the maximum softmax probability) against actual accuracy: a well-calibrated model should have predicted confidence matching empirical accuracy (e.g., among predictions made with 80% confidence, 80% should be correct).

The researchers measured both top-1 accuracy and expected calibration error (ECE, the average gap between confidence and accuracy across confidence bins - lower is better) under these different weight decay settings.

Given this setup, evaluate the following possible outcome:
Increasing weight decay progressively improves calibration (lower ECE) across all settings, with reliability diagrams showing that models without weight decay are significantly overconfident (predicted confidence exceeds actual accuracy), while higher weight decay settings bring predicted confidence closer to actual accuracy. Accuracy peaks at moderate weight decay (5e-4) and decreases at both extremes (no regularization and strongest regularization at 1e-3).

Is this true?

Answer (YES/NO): NO